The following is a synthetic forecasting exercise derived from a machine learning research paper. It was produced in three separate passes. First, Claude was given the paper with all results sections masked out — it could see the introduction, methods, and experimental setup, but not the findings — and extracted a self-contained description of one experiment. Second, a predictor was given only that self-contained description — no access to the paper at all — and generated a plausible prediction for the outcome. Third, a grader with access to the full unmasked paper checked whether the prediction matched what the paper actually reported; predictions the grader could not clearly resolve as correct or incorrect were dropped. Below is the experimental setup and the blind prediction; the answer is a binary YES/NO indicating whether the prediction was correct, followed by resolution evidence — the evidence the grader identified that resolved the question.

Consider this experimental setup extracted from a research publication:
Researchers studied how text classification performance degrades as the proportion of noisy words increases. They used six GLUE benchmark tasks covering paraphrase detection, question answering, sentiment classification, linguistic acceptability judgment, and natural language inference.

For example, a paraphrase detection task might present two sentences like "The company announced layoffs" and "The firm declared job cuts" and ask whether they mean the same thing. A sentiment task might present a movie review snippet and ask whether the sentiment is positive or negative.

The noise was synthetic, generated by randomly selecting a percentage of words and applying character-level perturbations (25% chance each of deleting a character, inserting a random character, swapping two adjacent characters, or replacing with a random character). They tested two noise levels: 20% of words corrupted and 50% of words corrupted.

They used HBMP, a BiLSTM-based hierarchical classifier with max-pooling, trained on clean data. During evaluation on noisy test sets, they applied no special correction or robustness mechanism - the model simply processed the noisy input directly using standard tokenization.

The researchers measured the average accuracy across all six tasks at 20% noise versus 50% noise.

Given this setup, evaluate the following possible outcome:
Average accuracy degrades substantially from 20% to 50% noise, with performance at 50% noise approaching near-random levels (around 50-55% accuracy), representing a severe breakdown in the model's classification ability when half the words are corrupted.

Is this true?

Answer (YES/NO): YES